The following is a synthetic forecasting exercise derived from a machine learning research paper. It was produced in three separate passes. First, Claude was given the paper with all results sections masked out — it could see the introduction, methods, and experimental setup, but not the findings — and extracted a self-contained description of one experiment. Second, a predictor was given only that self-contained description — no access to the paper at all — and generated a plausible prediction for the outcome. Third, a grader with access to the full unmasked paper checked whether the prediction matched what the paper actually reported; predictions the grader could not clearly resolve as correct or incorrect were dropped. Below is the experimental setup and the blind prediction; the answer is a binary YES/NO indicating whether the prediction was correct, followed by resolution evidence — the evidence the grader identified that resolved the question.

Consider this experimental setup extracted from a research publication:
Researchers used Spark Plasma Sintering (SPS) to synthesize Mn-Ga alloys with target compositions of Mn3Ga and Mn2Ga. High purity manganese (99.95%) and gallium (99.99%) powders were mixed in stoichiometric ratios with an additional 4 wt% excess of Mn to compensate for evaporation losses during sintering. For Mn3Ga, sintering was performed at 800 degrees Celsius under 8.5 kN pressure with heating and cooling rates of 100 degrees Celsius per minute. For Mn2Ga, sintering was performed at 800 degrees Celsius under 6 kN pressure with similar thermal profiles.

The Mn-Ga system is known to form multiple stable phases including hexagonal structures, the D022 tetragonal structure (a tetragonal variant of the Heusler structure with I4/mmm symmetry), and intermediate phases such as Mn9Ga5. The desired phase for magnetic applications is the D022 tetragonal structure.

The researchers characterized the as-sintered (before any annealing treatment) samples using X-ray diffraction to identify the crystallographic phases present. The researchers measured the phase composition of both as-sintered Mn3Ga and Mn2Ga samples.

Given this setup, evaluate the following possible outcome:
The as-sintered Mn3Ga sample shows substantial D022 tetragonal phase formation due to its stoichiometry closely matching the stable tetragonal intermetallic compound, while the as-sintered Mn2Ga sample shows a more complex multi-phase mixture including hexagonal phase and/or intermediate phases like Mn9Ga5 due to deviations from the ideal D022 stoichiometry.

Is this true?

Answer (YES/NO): NO